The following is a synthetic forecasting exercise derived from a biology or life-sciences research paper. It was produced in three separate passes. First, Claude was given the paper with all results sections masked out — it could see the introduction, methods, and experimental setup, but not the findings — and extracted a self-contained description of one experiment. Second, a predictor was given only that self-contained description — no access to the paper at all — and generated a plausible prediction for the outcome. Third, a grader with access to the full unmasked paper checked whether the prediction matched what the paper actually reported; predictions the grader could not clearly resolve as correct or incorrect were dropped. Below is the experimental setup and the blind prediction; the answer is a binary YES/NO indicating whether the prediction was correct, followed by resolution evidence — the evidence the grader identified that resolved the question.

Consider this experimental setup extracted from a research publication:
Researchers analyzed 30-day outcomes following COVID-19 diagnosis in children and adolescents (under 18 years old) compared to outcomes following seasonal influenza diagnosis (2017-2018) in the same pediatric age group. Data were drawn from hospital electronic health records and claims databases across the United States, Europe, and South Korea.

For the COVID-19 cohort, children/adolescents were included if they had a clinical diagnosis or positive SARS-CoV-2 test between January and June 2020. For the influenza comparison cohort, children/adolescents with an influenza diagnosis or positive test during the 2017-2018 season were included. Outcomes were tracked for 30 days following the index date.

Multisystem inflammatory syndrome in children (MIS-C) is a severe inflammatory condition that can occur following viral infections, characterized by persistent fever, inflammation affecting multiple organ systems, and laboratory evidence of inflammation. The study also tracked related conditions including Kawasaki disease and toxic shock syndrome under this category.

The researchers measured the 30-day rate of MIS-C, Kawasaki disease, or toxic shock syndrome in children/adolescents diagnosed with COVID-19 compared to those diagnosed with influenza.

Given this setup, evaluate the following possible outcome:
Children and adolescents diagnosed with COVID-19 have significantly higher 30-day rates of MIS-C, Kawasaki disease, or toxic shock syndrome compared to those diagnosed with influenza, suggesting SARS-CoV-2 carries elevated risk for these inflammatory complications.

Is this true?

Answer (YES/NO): YES